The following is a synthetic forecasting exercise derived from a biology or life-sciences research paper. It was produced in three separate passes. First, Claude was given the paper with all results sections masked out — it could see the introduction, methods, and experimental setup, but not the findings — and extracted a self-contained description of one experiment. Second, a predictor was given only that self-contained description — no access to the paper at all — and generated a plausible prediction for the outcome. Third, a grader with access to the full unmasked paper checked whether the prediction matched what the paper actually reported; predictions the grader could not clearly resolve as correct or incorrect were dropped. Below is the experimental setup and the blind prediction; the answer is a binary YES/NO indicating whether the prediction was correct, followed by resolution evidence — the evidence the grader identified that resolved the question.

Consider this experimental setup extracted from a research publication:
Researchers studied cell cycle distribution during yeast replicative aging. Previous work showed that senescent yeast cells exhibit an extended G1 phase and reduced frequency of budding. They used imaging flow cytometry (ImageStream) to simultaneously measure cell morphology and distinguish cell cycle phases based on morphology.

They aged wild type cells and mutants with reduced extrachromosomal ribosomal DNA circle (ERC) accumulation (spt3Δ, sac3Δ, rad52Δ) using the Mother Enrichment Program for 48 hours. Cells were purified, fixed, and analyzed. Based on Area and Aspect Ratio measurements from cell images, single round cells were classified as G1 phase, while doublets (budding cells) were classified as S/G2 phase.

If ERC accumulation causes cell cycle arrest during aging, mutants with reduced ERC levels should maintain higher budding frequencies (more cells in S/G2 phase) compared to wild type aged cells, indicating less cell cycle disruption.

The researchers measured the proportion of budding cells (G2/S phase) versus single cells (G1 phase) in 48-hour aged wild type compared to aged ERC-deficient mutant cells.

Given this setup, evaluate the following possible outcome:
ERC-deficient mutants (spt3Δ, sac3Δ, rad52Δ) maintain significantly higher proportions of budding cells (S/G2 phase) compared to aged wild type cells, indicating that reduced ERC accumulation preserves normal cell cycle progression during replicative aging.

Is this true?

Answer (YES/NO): NO